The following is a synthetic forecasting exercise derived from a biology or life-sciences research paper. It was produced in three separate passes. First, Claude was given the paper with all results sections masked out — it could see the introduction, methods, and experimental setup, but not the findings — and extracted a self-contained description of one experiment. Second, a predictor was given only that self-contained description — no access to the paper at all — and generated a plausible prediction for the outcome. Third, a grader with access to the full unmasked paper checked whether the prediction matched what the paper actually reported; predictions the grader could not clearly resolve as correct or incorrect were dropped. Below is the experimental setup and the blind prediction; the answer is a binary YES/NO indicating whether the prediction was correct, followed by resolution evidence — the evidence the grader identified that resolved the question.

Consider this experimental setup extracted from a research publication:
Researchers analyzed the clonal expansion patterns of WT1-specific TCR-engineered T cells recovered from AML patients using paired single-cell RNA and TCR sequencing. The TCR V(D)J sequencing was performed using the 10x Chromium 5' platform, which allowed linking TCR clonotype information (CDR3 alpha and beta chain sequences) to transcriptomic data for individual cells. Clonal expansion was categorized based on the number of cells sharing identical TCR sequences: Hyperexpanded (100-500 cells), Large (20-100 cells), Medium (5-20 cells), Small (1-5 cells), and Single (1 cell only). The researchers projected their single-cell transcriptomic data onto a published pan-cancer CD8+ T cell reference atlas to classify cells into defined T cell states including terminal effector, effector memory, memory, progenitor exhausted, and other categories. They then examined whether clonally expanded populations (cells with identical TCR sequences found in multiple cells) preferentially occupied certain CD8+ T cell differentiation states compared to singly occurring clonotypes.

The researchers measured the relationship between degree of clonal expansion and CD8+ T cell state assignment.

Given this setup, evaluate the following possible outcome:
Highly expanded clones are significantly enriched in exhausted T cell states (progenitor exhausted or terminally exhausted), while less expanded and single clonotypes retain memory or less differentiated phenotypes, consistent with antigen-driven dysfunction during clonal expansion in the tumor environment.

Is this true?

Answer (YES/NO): NO